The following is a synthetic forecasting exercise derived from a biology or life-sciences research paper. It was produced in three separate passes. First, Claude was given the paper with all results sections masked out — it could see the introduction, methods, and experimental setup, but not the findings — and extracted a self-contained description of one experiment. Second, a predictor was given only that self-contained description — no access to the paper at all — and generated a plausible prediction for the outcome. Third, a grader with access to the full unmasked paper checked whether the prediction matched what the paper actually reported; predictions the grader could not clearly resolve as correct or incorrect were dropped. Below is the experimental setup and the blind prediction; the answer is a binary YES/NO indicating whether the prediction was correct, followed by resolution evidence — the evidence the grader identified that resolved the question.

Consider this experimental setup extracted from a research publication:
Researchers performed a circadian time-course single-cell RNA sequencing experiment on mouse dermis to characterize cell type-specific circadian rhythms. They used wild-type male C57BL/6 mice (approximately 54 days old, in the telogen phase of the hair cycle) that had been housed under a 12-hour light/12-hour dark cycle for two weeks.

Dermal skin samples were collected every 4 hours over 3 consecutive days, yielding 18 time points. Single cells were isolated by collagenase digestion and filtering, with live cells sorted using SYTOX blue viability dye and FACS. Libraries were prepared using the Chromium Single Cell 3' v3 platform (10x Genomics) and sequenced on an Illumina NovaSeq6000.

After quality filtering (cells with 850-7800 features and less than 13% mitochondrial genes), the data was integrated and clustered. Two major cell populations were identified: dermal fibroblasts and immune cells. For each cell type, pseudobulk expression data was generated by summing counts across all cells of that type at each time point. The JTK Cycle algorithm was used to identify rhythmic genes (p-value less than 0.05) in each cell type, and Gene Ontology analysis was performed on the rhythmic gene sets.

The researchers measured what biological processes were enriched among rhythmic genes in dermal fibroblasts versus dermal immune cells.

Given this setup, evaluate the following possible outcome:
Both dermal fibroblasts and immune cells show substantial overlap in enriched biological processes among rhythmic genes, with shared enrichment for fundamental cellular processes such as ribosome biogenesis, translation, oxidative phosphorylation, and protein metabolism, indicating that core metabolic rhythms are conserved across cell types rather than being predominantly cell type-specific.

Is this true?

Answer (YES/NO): NO